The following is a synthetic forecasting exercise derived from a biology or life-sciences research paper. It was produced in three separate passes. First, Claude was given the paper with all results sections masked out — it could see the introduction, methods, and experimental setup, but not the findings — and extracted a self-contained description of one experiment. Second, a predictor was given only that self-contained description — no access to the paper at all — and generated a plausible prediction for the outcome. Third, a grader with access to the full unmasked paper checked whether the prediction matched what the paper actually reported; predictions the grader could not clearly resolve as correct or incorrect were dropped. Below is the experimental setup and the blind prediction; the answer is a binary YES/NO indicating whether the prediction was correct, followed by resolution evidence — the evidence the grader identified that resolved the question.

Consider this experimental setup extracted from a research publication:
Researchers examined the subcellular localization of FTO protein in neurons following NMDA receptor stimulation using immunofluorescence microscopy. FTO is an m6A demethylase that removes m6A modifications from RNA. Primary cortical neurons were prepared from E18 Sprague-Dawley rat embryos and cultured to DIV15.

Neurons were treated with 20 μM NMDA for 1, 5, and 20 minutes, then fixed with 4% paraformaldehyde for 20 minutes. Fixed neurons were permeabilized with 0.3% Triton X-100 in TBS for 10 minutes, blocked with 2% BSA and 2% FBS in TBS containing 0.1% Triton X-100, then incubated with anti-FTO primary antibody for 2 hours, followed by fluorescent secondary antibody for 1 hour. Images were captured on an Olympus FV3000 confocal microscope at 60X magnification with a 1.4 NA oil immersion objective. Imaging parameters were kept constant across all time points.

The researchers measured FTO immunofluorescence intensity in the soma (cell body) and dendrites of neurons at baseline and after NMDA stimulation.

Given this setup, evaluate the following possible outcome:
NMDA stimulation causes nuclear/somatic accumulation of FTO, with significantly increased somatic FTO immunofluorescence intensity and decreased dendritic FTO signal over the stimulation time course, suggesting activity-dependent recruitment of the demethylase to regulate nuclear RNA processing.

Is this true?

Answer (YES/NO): NO